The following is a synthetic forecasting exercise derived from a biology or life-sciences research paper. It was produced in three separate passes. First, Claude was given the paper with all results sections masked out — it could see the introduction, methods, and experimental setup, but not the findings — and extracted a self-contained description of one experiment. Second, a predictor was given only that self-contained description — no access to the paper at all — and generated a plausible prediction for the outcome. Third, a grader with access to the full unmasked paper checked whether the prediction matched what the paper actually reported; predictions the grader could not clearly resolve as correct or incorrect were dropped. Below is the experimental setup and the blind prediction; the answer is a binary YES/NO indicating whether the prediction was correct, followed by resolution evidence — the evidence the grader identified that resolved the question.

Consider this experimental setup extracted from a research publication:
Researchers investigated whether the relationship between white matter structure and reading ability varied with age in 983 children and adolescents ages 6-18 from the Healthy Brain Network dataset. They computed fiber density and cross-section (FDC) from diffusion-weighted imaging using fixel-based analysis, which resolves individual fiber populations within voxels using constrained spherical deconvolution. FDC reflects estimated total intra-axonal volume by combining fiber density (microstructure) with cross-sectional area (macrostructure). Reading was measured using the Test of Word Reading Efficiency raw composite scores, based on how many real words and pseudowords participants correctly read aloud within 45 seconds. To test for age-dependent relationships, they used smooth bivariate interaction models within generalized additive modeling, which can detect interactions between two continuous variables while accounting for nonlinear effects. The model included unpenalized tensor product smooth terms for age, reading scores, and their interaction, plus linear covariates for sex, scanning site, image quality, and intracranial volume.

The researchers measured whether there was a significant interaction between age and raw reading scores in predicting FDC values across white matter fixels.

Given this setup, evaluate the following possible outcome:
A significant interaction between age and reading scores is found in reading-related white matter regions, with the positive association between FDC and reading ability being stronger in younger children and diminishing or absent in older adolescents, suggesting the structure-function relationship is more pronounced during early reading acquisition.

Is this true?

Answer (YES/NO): NO